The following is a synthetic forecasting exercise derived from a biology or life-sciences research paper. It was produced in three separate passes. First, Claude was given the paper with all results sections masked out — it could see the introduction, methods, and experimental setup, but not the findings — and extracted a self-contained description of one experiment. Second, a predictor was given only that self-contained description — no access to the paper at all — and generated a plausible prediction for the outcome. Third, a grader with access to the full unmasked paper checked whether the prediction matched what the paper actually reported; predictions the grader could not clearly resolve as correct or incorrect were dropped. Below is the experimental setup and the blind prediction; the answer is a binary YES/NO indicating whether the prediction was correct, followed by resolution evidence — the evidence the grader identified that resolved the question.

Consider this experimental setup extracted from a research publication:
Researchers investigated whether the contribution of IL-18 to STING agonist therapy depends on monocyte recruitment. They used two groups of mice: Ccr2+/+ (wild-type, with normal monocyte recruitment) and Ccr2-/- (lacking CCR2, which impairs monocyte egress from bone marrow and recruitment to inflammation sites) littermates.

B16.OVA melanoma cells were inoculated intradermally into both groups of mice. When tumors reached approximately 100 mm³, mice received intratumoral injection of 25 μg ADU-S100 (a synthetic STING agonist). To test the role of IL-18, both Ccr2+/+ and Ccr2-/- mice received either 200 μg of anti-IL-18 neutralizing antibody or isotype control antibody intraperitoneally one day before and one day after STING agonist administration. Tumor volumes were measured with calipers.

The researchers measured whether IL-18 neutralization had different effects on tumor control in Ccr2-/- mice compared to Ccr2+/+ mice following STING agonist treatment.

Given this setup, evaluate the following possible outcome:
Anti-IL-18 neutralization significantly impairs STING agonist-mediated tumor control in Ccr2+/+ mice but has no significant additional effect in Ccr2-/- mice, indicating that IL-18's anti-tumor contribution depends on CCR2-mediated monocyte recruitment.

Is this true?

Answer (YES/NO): YES